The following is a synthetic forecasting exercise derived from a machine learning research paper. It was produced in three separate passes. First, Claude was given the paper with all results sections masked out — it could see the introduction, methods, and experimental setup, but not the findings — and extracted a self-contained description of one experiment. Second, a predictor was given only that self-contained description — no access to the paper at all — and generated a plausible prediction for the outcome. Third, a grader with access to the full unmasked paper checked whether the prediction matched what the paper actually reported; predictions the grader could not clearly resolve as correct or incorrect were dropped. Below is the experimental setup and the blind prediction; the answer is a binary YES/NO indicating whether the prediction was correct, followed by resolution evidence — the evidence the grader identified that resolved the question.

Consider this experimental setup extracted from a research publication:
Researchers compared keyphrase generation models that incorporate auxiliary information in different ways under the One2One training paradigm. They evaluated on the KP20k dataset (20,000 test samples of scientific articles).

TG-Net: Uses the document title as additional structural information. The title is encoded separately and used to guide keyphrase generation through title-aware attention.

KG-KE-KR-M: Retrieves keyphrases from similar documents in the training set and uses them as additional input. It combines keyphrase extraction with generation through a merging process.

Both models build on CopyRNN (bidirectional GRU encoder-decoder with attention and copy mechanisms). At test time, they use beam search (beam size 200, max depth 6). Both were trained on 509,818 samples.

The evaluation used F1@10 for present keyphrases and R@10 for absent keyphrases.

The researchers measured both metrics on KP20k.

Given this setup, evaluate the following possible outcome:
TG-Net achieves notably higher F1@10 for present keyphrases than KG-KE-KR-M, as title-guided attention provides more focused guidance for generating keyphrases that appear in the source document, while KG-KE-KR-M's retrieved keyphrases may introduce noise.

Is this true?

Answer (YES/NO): NO